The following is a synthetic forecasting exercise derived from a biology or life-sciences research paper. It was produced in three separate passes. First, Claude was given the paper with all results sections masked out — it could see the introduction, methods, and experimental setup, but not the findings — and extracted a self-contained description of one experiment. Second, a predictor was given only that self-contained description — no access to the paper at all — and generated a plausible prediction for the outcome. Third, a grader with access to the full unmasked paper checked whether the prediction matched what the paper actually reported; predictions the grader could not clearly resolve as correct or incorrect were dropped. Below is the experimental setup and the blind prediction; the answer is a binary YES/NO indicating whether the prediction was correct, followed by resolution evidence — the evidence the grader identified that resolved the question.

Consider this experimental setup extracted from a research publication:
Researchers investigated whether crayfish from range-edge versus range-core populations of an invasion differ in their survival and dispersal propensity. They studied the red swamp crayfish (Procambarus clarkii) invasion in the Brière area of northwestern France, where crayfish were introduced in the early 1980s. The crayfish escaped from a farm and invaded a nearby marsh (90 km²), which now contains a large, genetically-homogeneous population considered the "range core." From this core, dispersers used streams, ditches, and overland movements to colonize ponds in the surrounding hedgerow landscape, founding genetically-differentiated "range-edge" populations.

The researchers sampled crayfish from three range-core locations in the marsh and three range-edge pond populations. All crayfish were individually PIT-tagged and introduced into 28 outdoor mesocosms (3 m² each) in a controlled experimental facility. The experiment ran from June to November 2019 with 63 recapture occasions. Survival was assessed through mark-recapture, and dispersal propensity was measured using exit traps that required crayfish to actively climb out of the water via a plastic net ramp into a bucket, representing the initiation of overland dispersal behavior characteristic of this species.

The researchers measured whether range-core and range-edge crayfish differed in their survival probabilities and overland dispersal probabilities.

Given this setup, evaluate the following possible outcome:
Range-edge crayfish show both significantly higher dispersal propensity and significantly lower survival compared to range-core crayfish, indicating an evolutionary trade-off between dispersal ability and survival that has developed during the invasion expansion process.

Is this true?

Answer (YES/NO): NO